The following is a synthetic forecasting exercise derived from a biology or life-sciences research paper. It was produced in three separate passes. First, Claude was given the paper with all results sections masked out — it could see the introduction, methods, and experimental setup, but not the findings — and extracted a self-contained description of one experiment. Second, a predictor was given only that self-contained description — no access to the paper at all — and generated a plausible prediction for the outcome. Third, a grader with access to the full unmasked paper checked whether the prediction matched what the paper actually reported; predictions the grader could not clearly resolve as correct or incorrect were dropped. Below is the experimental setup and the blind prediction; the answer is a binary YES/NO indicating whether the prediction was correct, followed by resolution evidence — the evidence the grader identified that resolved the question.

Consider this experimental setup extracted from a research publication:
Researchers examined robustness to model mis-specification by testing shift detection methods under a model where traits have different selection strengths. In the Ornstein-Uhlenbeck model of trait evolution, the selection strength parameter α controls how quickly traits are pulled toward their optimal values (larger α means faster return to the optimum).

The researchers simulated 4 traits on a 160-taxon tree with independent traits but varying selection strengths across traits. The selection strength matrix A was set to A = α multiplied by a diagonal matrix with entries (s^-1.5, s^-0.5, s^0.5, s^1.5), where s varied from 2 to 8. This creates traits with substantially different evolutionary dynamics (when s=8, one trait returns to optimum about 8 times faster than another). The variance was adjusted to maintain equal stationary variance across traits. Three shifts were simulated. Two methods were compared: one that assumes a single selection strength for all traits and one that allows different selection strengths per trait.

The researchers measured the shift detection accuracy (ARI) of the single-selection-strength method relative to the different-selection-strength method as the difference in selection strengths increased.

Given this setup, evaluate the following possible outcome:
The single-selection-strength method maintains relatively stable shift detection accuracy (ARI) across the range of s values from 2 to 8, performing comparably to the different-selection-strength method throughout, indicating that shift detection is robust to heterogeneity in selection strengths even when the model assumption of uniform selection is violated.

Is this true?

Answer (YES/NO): YES